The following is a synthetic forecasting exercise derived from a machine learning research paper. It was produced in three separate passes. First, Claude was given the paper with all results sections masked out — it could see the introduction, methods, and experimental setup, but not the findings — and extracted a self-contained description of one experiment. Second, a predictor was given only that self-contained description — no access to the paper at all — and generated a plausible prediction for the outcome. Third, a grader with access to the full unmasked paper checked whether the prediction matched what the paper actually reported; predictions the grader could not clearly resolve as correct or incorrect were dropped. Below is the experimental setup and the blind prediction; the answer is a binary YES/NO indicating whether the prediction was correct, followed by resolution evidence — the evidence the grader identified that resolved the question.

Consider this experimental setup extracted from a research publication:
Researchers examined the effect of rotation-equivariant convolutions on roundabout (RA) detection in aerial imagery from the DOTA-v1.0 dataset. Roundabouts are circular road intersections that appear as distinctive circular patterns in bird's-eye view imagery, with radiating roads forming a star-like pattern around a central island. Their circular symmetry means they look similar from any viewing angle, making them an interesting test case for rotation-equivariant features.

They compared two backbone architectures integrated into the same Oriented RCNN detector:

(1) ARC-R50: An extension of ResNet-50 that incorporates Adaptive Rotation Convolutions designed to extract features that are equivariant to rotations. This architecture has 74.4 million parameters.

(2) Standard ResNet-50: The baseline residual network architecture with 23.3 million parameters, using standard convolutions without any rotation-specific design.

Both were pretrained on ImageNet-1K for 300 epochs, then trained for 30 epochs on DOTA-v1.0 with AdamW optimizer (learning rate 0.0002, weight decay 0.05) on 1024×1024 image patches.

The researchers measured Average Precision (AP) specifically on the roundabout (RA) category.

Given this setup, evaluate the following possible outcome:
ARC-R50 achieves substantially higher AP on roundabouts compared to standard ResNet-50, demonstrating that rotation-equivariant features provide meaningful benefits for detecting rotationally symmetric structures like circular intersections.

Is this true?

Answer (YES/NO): NO